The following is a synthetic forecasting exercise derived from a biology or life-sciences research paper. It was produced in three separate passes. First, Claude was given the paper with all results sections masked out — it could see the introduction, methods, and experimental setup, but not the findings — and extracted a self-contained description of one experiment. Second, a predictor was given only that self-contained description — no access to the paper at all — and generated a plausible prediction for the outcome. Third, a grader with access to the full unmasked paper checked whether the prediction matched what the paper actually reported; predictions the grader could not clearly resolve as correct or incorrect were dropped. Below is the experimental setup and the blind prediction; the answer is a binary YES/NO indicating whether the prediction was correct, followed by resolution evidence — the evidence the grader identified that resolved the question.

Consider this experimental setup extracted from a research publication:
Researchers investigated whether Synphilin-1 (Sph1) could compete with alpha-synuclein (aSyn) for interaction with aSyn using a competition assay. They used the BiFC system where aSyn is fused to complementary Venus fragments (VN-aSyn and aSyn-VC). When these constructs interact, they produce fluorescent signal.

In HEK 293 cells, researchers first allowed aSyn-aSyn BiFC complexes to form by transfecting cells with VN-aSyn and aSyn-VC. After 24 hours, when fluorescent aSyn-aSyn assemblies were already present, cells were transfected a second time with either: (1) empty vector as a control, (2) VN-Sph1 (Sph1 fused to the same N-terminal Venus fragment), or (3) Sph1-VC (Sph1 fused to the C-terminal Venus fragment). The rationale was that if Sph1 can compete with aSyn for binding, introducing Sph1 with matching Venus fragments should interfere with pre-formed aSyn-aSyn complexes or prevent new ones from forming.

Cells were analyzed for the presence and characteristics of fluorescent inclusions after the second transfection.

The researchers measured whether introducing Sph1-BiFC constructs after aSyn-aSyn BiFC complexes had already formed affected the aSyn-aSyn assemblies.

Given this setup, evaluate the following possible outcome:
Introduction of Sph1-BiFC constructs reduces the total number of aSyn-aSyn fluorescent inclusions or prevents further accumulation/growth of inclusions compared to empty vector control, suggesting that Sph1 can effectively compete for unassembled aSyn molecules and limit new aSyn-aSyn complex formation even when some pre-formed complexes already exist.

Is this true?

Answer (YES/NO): NO